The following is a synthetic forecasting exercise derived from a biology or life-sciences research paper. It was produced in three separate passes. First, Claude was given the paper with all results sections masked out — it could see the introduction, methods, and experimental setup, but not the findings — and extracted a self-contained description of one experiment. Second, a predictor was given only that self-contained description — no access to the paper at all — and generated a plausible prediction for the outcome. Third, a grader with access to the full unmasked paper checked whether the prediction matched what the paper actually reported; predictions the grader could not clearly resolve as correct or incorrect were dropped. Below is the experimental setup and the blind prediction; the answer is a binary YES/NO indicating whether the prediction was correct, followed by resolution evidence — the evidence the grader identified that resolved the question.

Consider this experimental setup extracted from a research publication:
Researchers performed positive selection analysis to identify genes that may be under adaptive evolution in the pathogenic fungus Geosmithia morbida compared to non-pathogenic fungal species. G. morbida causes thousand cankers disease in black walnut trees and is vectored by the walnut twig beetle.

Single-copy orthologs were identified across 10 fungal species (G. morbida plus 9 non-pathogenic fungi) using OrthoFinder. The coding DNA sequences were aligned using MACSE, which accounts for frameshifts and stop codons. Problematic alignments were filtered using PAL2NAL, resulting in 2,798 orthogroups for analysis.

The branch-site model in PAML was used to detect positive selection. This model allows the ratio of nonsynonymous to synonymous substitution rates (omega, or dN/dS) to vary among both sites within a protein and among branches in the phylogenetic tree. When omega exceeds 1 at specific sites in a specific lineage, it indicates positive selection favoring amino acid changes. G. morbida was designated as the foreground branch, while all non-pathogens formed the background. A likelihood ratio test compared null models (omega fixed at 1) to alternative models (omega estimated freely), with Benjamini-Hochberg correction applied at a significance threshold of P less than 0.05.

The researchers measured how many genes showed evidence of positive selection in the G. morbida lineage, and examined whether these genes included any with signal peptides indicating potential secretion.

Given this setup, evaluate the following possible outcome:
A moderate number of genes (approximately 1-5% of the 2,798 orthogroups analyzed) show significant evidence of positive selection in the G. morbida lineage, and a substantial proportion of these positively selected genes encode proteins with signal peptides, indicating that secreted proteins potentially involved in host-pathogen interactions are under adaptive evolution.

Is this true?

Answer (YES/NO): NO